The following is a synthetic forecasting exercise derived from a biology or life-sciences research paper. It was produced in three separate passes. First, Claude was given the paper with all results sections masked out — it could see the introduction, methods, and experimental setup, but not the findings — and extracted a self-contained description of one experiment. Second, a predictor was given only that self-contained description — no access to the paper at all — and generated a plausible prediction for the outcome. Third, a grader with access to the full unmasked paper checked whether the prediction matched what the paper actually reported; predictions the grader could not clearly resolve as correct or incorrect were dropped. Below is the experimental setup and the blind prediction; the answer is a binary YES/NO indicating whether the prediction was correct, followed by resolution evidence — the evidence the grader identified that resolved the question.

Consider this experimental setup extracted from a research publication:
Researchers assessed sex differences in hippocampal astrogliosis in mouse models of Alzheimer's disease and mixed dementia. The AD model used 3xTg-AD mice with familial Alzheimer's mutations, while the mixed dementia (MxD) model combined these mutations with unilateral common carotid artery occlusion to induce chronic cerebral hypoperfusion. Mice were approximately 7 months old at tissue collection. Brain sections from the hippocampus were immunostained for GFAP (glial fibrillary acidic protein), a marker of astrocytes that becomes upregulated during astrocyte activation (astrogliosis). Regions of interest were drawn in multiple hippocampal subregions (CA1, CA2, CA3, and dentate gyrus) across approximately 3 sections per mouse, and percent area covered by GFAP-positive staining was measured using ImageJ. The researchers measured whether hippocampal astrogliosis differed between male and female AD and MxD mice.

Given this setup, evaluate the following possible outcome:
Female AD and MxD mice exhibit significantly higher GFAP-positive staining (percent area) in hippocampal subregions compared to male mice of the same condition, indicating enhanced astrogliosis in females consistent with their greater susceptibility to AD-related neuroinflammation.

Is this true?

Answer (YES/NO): YES